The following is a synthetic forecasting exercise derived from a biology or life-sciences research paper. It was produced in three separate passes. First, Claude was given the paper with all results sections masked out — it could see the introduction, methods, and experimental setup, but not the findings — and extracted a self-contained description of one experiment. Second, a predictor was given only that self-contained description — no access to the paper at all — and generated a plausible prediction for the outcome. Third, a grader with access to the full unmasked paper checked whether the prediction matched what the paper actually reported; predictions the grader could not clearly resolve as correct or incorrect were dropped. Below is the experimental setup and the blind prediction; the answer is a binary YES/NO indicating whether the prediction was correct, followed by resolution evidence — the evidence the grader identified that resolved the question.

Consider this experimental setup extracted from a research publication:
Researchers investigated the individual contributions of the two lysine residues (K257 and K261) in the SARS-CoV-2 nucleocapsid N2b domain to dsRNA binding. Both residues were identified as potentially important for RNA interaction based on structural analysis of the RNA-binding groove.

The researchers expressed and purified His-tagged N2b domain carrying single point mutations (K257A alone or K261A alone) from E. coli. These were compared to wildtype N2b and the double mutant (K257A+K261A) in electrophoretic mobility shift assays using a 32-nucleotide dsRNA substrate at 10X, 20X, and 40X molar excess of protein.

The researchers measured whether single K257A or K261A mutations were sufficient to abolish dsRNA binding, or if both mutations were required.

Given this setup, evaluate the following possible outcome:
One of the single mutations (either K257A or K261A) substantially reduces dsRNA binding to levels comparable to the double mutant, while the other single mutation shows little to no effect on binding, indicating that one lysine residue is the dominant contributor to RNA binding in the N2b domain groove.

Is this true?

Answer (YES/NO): NO